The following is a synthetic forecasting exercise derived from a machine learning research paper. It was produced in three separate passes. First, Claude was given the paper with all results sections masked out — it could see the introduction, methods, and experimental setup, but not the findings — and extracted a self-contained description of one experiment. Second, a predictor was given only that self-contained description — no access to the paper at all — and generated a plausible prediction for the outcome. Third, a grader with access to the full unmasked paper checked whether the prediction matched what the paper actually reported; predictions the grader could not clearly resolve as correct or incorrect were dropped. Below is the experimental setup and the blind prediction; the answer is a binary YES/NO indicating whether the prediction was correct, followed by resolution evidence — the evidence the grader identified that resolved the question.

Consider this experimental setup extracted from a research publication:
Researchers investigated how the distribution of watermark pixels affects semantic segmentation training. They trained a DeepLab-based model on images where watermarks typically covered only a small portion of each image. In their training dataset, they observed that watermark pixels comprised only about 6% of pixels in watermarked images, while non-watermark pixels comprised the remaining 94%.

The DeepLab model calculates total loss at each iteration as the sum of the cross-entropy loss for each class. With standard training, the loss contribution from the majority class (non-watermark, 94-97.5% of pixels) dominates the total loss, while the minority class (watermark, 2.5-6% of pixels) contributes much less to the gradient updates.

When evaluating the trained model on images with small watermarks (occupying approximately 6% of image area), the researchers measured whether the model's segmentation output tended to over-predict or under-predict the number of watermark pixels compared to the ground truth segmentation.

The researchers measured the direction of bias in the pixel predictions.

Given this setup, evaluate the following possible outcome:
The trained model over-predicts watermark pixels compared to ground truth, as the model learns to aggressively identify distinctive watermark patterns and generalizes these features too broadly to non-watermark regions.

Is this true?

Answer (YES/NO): NO